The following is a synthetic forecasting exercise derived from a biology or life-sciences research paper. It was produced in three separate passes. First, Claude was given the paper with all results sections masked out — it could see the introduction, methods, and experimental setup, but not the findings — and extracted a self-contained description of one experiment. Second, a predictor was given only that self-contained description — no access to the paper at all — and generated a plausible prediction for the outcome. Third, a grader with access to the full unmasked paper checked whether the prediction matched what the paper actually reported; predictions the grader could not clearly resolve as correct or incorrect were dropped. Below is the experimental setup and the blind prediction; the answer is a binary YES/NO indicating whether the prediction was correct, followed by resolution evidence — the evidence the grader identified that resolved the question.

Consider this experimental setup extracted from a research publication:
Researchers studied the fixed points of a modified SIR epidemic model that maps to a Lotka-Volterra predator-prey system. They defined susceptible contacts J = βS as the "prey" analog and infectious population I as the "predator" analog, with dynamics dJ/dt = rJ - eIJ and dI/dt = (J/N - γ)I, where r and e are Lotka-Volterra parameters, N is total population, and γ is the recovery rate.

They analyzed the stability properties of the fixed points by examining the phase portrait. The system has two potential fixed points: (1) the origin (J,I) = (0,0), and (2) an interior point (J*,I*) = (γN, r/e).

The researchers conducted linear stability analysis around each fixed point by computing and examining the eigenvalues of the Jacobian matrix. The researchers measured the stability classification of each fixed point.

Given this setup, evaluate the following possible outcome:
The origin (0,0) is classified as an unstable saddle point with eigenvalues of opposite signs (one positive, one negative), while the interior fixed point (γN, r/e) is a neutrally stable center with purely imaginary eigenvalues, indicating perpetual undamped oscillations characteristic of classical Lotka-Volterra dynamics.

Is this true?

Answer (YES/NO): YES